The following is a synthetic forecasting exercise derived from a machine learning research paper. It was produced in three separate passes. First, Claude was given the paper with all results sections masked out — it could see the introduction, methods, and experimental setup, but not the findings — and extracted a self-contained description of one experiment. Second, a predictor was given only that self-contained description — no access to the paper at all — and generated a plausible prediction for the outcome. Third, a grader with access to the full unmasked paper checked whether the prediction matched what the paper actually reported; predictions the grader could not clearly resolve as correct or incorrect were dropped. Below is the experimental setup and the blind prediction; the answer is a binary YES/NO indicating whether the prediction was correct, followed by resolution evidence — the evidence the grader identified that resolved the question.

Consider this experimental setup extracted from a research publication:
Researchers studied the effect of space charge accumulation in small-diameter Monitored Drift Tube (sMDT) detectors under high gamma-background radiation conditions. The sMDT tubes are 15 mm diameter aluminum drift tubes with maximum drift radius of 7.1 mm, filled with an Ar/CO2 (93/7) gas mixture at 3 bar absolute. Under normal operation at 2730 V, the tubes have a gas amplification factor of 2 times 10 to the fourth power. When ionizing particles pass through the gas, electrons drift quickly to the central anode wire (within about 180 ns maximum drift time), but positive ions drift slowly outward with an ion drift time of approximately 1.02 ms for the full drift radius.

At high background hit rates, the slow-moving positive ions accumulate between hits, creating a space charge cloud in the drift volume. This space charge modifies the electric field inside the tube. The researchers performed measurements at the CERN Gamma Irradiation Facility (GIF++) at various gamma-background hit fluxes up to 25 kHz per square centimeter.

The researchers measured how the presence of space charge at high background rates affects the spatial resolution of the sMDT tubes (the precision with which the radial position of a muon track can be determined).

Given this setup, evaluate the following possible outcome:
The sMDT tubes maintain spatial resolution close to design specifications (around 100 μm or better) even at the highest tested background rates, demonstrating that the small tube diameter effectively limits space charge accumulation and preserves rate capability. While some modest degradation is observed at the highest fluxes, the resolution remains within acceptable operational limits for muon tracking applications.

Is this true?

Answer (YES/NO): NO